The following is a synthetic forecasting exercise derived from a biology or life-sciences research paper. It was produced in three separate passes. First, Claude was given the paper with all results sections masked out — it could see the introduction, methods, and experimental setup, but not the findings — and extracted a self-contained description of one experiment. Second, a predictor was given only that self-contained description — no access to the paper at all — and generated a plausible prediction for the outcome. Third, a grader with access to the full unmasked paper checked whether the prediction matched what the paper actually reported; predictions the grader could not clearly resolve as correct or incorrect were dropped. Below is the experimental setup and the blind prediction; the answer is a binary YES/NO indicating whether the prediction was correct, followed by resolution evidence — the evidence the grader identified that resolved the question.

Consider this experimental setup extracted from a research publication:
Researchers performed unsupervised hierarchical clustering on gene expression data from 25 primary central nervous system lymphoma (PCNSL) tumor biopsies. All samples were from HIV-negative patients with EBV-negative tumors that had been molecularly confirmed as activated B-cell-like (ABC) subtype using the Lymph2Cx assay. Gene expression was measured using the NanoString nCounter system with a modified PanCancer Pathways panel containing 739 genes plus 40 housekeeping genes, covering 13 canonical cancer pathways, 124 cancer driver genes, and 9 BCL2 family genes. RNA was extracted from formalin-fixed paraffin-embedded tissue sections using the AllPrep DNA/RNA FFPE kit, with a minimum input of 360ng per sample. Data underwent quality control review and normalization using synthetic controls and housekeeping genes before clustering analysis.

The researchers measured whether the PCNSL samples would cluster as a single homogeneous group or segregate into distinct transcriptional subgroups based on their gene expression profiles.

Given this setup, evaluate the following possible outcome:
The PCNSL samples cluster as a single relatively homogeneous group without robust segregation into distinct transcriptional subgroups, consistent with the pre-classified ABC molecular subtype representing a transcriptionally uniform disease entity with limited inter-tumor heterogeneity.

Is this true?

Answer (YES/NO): NO